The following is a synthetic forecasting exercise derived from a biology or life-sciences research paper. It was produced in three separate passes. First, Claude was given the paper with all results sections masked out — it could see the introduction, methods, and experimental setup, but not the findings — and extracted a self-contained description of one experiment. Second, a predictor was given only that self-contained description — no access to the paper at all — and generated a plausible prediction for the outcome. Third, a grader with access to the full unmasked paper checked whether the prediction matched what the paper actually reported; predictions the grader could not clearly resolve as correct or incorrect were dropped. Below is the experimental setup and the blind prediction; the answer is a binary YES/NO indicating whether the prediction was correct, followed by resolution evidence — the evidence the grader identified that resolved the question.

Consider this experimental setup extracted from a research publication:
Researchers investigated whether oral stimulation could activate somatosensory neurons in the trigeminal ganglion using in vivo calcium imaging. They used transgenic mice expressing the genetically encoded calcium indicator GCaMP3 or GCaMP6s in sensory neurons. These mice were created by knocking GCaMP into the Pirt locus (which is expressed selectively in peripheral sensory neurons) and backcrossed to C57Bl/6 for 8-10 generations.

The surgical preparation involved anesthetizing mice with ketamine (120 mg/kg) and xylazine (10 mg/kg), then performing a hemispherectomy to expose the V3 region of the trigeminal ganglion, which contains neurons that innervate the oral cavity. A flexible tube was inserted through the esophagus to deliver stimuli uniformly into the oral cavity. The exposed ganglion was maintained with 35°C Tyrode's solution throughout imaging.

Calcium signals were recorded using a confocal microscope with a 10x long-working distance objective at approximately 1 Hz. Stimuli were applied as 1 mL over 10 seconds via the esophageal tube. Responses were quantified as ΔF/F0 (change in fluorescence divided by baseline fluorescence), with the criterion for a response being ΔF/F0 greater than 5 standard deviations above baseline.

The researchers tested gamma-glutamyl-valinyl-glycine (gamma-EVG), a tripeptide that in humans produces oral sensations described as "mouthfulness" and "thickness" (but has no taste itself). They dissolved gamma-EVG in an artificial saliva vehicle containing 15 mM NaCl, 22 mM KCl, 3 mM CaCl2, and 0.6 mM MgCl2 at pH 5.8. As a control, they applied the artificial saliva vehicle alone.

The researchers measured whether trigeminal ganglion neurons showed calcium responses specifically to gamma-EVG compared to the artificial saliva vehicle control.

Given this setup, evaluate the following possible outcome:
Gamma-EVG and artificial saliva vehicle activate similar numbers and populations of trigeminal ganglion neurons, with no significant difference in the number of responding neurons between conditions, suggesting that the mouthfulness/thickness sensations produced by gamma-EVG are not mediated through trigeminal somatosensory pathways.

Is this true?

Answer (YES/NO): NO